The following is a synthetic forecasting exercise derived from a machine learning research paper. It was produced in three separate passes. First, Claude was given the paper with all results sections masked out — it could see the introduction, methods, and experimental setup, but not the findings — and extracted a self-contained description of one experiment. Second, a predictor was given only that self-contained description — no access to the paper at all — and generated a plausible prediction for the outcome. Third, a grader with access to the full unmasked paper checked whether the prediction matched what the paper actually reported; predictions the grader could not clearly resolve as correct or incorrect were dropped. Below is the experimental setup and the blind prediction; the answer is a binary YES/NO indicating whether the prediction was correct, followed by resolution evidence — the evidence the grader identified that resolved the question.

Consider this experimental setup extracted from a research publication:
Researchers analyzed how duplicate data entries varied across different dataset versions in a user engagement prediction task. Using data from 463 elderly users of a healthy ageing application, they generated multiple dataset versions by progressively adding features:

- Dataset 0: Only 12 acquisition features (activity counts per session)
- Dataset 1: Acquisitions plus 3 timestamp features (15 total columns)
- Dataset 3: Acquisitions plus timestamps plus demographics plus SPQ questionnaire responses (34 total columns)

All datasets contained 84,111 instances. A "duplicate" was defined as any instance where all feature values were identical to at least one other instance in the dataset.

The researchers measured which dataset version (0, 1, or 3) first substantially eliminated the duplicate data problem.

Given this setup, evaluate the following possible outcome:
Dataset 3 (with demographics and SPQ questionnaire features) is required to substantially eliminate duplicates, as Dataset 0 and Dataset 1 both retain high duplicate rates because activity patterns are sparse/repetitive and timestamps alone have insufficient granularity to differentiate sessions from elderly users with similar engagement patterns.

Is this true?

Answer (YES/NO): YES